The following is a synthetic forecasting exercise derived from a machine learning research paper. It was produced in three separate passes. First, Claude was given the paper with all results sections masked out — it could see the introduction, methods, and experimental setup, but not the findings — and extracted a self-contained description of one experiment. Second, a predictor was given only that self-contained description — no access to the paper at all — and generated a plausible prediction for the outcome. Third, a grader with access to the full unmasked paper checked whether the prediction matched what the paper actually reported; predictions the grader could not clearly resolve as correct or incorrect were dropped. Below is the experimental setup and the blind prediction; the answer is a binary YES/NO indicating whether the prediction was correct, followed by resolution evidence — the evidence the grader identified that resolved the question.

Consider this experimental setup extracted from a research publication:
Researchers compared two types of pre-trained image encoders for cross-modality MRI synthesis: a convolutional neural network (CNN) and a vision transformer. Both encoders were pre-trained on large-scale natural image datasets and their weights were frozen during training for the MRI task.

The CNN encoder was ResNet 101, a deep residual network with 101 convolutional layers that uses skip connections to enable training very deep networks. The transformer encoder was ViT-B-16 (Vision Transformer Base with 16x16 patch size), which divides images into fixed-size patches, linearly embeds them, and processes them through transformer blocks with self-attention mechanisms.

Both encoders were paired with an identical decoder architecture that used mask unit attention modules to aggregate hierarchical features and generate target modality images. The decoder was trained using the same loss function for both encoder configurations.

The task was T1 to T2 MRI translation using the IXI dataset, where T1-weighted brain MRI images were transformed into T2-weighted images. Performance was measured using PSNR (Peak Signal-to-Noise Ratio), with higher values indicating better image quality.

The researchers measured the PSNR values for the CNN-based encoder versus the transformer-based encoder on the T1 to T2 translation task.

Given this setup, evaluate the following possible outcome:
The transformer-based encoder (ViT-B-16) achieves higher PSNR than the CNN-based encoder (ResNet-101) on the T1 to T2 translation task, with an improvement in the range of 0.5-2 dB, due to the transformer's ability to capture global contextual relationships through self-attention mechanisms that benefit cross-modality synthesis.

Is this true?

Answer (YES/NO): NO